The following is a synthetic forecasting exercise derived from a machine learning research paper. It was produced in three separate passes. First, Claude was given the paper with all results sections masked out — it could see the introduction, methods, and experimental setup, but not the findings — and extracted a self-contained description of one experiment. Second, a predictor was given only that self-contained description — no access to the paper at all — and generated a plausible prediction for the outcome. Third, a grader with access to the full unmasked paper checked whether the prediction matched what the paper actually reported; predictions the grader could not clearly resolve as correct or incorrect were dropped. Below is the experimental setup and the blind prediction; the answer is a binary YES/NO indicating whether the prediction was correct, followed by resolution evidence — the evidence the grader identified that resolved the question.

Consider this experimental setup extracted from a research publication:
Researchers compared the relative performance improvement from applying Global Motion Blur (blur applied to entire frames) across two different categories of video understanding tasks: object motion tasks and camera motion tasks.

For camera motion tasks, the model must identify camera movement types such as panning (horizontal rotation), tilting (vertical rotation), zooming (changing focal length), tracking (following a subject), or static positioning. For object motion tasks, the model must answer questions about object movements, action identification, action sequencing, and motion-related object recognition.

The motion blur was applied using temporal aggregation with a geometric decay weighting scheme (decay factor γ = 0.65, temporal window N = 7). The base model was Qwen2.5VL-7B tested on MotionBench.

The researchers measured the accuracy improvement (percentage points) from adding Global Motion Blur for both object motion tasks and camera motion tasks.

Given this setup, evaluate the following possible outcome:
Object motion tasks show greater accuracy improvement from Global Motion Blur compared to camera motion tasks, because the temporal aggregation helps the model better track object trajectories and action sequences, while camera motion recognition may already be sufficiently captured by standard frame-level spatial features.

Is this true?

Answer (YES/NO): NO